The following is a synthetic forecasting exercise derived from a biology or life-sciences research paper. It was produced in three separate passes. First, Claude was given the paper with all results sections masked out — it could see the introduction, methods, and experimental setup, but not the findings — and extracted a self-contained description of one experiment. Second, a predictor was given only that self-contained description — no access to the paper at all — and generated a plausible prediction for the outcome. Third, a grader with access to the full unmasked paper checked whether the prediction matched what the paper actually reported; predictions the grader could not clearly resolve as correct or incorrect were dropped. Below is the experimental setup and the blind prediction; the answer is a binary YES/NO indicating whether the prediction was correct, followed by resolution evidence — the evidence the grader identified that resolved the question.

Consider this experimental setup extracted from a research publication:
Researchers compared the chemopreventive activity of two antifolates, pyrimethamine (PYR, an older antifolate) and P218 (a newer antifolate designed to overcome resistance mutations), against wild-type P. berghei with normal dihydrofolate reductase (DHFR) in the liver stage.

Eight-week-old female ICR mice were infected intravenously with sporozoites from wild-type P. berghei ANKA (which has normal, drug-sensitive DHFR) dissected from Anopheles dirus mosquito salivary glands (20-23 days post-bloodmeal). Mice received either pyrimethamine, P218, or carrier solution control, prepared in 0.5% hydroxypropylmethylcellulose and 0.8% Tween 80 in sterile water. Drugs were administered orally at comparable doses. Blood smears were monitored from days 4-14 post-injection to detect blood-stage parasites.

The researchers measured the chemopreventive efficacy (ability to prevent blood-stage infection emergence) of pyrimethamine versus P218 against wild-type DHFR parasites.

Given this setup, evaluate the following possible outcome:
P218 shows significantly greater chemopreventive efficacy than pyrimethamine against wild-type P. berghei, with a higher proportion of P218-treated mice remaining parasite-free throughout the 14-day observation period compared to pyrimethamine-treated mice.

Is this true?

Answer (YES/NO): NO